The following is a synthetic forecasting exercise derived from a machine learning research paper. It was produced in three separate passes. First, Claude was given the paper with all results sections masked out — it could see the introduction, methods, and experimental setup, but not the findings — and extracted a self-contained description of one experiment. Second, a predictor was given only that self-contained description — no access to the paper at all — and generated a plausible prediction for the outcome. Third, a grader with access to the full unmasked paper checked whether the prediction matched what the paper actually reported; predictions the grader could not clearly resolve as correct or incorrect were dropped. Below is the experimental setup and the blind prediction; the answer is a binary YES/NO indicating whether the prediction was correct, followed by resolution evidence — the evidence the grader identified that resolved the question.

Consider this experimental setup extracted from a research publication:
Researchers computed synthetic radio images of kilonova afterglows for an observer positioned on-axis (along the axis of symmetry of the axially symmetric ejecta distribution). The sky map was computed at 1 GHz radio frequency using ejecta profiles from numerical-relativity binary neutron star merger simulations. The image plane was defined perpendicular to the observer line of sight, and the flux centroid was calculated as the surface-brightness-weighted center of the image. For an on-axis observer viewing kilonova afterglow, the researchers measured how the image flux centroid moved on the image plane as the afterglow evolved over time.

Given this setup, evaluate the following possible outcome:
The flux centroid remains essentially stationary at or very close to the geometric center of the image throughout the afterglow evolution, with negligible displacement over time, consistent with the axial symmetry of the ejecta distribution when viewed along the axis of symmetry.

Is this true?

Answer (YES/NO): NO